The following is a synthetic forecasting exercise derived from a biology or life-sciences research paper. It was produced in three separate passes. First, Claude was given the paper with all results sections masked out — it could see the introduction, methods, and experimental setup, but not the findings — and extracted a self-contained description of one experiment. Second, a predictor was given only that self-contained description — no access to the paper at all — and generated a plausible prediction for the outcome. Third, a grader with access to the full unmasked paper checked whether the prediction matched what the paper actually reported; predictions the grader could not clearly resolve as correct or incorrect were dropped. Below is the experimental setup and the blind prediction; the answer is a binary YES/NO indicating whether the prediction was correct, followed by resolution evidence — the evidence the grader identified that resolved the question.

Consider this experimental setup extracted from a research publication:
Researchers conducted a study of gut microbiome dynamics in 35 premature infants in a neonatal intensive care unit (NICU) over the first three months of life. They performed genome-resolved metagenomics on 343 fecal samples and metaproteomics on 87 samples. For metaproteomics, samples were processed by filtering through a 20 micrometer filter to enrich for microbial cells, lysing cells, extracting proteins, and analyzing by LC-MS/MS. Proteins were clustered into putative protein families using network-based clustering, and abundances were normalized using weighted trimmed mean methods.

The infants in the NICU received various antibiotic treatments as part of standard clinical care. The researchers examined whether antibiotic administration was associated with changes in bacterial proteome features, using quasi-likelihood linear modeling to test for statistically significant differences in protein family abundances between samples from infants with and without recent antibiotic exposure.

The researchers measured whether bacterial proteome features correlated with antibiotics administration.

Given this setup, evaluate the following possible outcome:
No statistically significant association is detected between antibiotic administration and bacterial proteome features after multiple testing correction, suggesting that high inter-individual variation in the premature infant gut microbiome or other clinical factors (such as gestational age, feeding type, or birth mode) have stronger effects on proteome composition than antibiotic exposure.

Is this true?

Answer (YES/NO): NO